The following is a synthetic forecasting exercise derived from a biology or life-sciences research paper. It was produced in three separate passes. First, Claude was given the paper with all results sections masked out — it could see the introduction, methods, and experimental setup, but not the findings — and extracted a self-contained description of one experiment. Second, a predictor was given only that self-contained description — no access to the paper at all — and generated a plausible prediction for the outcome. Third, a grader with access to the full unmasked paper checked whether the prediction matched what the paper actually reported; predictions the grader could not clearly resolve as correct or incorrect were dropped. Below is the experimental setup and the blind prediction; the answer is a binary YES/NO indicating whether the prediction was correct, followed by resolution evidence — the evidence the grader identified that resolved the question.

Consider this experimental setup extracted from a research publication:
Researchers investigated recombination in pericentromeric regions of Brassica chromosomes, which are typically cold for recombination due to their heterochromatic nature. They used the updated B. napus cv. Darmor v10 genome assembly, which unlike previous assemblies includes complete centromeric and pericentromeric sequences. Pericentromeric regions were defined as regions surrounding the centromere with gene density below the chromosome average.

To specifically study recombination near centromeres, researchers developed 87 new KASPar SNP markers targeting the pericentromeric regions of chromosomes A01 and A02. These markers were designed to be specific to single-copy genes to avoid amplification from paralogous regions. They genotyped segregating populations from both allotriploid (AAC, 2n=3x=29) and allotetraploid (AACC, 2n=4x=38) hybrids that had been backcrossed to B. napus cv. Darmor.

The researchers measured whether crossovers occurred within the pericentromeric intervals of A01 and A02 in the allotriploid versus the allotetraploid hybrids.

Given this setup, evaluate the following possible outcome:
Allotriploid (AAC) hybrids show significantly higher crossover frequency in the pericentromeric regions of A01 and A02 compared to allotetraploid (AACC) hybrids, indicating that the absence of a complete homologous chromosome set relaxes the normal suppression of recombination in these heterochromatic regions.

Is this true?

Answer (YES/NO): YES